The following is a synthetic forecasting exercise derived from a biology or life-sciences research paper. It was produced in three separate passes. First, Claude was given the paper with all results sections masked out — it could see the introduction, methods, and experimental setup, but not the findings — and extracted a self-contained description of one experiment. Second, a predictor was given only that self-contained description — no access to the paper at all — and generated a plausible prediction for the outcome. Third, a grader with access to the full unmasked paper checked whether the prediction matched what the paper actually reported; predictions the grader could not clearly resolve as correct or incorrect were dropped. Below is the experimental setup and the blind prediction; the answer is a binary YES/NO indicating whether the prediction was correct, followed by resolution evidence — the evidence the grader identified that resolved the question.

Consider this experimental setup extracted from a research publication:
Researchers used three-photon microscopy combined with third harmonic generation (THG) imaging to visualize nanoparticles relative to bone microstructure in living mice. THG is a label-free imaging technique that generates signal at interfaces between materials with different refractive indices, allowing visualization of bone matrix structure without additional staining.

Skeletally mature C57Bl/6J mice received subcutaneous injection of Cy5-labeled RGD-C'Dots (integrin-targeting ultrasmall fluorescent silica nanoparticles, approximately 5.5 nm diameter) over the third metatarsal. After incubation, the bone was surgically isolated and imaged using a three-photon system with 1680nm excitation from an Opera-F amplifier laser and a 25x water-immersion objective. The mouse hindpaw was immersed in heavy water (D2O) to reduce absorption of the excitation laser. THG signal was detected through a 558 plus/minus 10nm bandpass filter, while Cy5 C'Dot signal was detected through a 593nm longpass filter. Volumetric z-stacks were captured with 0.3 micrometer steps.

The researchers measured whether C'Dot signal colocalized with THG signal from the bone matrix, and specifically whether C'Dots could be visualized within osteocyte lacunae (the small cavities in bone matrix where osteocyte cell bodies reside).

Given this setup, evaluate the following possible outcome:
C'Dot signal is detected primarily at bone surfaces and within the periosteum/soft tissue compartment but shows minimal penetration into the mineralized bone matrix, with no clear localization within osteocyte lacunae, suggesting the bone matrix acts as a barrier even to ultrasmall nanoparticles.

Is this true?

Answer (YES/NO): NO